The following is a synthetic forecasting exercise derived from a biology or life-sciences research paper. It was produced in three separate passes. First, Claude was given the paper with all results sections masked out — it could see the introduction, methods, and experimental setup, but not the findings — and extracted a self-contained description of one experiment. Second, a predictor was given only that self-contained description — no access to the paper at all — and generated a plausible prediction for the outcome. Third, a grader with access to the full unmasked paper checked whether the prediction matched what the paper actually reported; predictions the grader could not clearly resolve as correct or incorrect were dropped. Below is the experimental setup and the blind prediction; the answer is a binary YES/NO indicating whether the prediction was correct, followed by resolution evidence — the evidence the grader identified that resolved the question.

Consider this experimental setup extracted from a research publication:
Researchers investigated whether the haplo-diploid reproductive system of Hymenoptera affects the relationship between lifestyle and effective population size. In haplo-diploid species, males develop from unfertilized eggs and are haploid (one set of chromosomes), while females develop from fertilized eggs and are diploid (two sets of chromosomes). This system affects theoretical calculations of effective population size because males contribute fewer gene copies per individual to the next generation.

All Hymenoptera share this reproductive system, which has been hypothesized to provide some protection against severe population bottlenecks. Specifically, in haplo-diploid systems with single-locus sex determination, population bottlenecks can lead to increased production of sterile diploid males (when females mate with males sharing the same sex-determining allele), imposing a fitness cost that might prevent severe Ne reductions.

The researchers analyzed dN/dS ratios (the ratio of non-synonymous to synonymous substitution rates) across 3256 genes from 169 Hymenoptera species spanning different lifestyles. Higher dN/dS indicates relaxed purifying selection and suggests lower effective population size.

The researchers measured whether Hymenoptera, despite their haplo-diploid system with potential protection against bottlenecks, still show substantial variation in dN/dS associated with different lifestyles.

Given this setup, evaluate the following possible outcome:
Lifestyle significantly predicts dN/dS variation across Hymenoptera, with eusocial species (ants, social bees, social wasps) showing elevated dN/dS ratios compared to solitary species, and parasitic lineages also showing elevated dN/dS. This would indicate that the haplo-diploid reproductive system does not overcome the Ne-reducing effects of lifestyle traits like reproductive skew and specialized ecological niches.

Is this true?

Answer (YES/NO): NO